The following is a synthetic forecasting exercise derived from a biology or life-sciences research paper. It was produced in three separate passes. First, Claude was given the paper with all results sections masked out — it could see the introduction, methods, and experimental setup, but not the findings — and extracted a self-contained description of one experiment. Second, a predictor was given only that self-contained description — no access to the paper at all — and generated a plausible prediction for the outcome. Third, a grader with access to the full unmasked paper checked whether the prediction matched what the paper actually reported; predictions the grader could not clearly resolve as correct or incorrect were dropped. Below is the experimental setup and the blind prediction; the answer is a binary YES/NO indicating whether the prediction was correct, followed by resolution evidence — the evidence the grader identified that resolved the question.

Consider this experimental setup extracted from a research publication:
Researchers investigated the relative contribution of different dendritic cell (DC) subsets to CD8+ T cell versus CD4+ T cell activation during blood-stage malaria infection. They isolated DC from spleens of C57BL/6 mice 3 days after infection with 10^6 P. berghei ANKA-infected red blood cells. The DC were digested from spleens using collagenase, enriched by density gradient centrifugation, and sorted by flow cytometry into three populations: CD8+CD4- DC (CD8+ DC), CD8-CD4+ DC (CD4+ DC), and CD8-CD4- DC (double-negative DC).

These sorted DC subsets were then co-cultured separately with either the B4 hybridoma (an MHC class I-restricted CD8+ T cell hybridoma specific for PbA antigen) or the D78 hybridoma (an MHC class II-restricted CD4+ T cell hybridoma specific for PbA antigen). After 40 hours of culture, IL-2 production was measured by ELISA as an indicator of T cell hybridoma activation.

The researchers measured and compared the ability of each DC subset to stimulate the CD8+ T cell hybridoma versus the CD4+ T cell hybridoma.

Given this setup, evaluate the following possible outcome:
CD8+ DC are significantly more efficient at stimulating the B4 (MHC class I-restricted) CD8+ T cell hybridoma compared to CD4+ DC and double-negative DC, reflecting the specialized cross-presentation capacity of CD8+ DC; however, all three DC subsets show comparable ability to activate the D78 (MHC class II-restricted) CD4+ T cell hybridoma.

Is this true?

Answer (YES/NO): NO